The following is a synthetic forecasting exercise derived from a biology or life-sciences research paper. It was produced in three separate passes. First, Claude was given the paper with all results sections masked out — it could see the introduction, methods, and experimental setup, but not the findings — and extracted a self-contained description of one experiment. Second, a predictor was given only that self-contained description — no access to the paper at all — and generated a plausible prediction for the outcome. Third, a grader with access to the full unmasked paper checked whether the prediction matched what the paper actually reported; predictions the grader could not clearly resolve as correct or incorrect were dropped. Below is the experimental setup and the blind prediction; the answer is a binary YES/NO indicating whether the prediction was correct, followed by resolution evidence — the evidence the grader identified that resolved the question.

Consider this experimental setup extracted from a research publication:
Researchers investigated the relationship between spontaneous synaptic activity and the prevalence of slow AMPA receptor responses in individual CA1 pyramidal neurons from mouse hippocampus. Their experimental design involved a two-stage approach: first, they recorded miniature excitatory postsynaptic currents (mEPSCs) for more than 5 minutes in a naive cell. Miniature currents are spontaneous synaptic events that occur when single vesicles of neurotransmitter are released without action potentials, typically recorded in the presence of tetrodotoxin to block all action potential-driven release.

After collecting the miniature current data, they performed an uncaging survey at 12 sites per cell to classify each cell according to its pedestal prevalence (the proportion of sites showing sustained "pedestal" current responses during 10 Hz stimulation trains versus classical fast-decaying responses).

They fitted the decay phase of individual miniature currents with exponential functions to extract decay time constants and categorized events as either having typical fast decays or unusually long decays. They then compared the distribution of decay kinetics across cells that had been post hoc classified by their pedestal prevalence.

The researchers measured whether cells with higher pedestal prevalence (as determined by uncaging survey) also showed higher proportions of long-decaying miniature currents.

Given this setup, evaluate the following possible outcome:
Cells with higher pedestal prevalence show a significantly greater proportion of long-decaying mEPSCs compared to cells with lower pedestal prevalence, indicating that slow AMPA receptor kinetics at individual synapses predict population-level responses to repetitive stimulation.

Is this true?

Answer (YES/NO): YES